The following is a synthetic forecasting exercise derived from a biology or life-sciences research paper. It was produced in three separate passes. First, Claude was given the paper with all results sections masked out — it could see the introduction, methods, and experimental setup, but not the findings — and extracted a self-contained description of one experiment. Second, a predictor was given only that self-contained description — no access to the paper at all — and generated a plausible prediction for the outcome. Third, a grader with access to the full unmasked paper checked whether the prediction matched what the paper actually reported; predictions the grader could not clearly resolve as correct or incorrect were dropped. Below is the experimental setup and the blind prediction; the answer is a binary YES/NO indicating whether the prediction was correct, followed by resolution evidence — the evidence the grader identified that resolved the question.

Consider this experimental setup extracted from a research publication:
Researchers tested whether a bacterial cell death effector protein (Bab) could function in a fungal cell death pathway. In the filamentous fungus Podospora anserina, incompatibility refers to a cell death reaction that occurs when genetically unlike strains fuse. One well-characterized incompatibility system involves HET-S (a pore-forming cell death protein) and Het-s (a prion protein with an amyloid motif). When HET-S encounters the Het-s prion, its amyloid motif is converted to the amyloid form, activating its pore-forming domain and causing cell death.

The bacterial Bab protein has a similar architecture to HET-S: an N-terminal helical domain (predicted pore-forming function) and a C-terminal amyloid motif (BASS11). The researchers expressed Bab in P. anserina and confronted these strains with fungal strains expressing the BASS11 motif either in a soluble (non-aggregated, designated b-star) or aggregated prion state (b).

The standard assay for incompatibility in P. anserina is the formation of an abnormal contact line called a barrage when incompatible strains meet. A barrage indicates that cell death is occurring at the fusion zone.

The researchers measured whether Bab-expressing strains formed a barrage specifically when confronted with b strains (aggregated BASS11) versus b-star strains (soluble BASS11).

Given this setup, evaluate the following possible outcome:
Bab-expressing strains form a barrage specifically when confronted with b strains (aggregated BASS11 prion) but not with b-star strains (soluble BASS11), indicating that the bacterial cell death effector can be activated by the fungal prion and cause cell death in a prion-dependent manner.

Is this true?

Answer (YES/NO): YES